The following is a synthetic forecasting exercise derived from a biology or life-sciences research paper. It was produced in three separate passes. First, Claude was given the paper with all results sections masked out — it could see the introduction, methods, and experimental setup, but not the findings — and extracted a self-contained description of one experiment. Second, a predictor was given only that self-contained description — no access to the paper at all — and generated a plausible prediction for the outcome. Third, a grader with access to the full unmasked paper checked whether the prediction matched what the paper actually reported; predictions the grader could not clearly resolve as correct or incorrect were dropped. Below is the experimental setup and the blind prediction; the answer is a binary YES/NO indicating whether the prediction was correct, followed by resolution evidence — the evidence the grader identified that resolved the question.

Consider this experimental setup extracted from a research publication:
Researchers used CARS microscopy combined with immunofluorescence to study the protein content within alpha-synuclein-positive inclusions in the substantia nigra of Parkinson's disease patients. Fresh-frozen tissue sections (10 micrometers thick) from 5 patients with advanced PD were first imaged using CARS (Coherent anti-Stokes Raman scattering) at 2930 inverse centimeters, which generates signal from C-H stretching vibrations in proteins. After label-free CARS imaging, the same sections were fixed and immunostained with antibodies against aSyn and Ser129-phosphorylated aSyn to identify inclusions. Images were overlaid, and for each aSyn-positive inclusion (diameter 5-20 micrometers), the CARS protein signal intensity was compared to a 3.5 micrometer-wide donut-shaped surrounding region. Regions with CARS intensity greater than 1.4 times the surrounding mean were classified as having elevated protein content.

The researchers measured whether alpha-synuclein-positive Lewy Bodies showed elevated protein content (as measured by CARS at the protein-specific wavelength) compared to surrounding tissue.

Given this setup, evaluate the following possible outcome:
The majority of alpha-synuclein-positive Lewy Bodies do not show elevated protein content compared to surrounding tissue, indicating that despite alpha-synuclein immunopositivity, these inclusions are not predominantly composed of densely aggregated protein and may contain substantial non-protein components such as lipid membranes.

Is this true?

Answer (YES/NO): NO